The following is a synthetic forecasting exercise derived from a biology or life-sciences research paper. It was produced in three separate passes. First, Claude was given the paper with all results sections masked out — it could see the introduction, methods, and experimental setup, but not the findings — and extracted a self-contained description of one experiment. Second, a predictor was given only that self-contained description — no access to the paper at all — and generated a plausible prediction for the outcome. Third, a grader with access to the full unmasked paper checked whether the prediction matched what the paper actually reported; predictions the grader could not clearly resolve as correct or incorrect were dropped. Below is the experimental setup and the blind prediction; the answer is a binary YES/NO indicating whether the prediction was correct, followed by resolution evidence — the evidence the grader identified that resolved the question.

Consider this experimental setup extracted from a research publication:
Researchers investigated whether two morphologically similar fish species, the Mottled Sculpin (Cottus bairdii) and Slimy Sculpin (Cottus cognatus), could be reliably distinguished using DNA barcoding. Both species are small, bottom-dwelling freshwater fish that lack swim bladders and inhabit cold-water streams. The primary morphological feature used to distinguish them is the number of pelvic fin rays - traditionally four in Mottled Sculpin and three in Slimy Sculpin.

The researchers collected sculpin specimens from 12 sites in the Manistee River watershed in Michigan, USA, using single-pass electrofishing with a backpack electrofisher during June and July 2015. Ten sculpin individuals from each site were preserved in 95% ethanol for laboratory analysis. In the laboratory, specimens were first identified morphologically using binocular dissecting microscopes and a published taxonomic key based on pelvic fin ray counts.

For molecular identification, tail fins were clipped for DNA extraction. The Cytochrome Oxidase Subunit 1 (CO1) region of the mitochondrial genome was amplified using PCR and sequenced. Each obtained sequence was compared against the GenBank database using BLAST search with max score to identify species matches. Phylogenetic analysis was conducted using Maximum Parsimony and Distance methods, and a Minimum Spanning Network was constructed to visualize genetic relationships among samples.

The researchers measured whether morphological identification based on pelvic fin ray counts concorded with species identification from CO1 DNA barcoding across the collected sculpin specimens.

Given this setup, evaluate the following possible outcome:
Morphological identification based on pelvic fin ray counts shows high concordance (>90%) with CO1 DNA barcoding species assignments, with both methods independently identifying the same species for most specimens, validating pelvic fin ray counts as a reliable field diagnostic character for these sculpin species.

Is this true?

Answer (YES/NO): NO